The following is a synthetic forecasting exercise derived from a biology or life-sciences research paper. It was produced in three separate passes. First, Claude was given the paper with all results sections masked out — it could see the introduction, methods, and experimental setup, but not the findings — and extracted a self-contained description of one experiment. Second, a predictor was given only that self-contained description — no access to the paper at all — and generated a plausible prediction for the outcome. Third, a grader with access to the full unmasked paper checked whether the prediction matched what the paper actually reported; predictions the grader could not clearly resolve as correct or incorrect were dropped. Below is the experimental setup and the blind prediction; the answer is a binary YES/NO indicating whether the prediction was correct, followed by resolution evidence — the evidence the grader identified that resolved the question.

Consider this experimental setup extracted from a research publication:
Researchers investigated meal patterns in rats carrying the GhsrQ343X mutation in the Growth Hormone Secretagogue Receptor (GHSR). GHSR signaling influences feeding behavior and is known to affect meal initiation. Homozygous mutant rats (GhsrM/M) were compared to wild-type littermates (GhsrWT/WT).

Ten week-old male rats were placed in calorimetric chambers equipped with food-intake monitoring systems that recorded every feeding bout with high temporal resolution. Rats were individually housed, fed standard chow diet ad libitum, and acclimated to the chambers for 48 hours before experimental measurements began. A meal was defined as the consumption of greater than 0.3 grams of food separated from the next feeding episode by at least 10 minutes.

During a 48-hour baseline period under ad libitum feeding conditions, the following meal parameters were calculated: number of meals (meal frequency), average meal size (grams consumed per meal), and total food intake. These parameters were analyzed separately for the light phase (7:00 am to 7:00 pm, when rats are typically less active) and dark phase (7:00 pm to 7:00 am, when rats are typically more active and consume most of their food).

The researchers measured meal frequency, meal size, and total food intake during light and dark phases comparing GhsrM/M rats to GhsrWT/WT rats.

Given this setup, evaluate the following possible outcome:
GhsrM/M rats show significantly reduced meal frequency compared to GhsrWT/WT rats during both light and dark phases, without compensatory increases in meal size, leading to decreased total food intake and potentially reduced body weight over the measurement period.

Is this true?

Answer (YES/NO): NO